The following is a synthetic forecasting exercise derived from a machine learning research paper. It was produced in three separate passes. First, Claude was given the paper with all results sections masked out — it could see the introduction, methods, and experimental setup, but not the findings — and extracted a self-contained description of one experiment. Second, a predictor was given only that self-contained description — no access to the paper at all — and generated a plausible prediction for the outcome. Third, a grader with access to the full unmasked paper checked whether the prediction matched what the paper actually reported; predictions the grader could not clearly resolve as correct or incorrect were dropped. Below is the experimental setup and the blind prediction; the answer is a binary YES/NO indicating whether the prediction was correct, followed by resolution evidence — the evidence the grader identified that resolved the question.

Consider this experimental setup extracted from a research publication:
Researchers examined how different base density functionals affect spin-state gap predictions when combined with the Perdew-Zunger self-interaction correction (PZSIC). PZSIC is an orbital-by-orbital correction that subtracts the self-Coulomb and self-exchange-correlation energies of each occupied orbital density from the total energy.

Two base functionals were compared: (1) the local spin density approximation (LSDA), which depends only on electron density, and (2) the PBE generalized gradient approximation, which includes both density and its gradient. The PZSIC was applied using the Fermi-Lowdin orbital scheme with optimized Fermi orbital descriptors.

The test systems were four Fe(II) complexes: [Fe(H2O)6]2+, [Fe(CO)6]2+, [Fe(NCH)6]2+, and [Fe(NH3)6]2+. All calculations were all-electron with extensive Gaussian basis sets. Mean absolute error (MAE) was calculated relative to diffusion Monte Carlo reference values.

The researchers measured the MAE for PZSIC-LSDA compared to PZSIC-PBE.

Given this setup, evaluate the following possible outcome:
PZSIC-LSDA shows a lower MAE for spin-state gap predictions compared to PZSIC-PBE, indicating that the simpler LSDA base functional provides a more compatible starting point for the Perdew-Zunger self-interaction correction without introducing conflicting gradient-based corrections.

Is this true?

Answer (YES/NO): NO